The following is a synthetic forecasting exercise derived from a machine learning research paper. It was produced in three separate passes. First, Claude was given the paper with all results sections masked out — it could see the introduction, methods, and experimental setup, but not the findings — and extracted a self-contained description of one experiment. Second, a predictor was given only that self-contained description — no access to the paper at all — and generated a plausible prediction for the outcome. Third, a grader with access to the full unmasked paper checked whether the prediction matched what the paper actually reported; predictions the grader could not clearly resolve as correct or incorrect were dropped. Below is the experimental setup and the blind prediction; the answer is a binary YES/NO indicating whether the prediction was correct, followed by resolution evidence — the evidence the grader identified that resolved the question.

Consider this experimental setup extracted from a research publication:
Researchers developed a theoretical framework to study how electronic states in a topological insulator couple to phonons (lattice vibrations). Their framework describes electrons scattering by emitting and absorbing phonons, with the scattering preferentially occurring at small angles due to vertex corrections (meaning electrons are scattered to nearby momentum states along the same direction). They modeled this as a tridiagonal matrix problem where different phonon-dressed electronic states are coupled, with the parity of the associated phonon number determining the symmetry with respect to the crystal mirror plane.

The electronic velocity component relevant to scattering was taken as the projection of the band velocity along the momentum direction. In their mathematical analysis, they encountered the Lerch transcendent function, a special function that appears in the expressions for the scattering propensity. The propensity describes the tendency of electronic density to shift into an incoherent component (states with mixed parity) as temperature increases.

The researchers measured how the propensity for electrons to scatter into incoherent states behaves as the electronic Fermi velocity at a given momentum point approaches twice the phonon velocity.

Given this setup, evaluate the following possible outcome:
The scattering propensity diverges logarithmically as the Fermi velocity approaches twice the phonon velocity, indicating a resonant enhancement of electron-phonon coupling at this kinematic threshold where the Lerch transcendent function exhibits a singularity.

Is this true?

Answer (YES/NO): NO